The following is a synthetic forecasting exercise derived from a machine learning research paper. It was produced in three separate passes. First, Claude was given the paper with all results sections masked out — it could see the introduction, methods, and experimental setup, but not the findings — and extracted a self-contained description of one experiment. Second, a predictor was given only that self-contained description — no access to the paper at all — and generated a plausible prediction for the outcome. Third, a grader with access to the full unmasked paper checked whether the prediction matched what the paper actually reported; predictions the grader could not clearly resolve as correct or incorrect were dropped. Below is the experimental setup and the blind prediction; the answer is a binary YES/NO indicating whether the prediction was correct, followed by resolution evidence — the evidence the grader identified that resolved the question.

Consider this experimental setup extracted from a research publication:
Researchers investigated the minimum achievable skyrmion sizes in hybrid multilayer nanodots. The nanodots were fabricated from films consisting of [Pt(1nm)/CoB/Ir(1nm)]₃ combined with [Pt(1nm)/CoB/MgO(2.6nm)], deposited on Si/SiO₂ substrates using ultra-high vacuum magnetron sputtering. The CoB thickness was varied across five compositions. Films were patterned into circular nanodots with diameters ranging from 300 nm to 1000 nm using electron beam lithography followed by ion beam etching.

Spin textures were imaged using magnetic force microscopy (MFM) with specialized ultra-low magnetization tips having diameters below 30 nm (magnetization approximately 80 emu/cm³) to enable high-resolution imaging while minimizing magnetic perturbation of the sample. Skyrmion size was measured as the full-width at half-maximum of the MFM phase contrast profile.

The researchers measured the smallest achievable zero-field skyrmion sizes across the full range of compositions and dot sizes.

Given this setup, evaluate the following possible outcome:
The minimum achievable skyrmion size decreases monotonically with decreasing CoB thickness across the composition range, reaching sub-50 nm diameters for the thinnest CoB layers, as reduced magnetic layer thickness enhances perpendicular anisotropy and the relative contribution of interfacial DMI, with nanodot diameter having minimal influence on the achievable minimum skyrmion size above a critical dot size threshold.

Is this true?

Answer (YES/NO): NO